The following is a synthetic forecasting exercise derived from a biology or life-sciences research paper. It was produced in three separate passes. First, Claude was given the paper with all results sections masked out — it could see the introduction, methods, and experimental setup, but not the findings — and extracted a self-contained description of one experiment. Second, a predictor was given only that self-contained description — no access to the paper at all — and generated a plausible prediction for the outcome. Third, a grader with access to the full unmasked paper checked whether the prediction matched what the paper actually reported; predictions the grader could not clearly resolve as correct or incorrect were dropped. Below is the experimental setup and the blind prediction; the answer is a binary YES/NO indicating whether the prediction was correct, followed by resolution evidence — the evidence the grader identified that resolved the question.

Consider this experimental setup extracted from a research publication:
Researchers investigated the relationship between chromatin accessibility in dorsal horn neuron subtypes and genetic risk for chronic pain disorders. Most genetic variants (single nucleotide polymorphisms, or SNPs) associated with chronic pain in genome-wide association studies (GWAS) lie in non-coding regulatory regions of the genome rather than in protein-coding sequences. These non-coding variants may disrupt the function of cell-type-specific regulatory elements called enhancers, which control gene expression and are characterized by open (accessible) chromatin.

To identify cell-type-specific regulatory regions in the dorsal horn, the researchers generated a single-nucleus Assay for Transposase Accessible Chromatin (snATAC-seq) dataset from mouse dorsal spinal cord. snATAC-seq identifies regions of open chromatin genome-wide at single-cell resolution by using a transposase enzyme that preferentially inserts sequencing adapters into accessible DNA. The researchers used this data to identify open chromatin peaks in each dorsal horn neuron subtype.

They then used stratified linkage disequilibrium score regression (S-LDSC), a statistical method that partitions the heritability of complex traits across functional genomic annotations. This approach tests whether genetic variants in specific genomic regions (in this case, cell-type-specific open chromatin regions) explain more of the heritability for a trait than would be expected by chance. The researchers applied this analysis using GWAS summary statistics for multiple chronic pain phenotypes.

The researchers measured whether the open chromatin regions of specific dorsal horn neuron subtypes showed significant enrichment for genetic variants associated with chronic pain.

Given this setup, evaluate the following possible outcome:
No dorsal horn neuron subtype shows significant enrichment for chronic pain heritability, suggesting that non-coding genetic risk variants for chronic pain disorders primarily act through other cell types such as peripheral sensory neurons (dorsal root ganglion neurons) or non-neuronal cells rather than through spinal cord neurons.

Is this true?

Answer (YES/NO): NO